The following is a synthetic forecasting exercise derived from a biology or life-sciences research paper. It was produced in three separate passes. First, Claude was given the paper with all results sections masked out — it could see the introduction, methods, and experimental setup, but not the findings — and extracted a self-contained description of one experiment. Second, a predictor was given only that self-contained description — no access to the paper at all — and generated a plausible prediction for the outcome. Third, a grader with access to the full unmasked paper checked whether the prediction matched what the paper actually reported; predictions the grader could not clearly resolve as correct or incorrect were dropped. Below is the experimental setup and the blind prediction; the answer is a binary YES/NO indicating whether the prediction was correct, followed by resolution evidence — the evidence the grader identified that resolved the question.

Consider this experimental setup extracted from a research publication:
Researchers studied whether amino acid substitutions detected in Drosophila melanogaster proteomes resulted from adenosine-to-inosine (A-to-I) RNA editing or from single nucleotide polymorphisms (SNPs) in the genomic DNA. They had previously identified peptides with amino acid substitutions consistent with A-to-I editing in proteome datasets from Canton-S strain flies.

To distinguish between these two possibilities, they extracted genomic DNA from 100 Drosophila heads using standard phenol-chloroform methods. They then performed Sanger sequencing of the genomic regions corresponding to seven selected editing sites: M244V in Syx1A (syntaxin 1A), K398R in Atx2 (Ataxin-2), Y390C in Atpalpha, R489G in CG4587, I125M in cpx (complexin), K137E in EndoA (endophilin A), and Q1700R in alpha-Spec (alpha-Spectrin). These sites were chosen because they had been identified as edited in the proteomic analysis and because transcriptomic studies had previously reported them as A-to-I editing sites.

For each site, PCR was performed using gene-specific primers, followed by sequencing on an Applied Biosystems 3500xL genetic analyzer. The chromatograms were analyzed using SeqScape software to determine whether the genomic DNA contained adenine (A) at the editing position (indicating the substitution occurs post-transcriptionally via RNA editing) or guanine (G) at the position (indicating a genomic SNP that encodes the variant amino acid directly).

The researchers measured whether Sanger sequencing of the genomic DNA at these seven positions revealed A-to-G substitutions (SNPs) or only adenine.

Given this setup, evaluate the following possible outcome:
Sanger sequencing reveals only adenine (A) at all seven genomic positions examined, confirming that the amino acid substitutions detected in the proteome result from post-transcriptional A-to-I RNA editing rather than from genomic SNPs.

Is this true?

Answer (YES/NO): YES